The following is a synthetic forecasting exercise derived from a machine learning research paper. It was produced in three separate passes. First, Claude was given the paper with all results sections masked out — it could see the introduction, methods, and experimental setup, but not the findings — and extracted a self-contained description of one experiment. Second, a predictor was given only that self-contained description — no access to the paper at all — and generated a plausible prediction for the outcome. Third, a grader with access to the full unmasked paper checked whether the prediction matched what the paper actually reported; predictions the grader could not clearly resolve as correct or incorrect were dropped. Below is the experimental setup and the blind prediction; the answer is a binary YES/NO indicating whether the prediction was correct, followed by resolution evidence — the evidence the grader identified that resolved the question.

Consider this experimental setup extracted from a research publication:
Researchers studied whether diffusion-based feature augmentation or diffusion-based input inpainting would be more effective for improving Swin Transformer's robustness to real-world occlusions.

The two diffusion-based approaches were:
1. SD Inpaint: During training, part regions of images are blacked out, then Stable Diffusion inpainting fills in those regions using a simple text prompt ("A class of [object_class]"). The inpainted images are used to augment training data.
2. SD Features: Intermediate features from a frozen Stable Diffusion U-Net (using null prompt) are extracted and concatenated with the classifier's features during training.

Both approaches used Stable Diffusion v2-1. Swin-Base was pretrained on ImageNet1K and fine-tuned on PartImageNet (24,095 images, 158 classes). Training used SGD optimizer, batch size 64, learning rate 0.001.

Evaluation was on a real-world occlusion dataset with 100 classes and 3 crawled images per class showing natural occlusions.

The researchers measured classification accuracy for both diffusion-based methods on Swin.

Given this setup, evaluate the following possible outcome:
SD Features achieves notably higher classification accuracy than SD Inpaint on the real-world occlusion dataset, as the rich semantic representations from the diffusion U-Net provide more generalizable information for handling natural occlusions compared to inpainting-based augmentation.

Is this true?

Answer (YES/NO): NO